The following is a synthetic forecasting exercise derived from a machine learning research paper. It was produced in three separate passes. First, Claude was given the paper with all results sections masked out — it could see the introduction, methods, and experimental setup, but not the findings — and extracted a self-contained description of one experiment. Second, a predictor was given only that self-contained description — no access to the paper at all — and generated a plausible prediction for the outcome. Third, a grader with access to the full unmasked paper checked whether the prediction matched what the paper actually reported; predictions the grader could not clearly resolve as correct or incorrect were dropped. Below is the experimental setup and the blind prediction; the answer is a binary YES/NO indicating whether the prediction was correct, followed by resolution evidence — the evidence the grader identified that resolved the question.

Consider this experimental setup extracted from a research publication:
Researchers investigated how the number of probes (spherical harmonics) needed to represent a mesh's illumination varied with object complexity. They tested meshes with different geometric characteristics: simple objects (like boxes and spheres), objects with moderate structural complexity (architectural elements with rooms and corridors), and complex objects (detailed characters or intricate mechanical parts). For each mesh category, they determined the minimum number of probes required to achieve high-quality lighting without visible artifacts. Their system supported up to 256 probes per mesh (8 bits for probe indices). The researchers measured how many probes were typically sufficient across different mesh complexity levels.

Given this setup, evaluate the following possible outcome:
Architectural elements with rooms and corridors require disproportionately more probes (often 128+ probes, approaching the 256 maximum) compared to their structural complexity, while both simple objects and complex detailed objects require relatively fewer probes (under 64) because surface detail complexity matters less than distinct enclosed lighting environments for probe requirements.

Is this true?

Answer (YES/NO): NO